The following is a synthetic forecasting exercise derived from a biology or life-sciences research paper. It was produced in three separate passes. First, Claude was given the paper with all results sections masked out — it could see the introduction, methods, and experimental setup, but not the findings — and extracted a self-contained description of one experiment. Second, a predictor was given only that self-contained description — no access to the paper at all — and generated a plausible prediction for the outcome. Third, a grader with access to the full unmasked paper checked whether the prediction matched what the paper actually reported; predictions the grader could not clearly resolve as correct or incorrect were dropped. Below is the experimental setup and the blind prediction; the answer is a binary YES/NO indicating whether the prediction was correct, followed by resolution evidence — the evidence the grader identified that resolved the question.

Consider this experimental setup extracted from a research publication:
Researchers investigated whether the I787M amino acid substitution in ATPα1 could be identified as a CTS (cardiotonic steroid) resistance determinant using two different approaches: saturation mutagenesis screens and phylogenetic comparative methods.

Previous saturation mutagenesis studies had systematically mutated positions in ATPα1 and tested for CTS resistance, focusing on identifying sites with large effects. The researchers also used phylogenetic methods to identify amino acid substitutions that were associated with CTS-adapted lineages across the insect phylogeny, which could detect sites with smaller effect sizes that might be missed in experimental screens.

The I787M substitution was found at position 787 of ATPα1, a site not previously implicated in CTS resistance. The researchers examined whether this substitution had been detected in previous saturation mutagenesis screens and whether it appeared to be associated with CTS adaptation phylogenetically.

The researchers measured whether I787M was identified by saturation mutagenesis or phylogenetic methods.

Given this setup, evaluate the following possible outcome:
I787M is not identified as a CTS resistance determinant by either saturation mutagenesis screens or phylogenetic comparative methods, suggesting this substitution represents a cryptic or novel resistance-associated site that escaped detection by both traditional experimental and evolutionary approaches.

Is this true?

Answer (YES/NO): NO